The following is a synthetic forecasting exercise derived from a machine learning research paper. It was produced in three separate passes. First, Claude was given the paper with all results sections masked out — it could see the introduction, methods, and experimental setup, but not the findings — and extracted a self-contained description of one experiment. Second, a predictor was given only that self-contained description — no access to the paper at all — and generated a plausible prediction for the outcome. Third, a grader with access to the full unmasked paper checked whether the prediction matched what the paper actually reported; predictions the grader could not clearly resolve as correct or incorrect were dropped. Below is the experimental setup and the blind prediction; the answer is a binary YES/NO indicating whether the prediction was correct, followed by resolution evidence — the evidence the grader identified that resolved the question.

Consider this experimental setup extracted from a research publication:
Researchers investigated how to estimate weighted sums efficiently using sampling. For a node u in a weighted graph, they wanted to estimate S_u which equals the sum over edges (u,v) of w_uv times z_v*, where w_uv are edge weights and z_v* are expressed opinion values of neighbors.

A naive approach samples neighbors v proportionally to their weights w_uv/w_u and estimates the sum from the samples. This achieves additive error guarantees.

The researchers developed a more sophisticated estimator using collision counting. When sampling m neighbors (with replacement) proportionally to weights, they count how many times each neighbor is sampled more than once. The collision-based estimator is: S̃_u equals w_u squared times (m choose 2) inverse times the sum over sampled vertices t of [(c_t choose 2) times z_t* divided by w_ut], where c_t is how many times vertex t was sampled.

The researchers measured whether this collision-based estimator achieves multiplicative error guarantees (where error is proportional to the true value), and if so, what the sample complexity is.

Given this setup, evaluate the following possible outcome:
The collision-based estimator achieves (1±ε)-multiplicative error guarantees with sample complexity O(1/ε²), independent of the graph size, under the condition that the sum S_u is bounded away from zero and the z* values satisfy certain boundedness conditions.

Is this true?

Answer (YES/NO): NO